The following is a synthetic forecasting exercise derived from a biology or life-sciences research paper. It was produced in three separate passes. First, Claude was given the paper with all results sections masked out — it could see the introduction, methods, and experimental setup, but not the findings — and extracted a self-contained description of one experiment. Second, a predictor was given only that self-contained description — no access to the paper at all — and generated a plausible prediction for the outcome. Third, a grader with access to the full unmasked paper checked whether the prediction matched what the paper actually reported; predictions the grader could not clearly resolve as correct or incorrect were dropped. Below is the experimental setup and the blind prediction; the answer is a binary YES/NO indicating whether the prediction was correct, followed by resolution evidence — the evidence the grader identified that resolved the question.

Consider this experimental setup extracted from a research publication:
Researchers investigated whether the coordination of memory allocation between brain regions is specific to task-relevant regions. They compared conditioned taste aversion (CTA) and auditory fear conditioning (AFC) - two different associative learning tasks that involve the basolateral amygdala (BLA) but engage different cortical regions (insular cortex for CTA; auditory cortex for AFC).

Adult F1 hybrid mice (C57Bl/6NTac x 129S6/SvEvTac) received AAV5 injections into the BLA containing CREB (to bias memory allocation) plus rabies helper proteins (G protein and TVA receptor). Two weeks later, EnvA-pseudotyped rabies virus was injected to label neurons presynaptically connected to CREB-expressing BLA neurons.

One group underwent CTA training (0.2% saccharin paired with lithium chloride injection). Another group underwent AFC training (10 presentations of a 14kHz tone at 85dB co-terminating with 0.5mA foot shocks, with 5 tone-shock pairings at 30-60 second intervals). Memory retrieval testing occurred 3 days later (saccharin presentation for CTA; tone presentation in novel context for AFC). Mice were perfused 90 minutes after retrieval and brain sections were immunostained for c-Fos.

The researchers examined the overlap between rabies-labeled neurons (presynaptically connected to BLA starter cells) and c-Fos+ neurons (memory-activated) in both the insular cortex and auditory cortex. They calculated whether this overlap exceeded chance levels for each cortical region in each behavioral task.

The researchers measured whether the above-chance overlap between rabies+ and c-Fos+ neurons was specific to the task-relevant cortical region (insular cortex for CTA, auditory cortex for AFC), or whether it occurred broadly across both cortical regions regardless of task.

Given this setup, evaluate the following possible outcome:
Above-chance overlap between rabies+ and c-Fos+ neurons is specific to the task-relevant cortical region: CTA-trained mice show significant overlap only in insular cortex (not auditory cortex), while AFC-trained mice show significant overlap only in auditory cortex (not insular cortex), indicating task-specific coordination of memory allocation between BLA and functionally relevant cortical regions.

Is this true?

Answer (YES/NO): YES